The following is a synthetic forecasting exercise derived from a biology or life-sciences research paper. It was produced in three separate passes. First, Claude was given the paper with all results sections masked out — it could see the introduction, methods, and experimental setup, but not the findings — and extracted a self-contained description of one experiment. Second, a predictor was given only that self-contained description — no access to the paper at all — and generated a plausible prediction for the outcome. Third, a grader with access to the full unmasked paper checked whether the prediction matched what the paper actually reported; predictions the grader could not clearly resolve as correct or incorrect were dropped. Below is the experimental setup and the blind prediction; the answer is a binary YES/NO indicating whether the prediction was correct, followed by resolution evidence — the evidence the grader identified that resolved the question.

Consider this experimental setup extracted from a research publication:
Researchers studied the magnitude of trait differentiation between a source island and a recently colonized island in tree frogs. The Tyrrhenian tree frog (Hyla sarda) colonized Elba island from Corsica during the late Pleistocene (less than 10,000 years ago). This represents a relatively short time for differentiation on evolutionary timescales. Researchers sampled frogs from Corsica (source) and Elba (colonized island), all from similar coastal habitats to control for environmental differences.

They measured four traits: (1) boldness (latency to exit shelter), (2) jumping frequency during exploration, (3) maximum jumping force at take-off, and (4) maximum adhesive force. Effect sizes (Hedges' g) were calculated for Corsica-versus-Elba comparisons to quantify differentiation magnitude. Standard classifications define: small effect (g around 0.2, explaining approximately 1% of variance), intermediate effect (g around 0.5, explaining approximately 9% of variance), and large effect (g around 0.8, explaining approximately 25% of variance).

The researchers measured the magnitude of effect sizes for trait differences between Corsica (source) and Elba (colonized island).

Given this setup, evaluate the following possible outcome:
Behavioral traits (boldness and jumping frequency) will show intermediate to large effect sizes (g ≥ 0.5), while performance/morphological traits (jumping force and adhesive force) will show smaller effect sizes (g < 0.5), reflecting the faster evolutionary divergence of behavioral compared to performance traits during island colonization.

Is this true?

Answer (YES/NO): NO